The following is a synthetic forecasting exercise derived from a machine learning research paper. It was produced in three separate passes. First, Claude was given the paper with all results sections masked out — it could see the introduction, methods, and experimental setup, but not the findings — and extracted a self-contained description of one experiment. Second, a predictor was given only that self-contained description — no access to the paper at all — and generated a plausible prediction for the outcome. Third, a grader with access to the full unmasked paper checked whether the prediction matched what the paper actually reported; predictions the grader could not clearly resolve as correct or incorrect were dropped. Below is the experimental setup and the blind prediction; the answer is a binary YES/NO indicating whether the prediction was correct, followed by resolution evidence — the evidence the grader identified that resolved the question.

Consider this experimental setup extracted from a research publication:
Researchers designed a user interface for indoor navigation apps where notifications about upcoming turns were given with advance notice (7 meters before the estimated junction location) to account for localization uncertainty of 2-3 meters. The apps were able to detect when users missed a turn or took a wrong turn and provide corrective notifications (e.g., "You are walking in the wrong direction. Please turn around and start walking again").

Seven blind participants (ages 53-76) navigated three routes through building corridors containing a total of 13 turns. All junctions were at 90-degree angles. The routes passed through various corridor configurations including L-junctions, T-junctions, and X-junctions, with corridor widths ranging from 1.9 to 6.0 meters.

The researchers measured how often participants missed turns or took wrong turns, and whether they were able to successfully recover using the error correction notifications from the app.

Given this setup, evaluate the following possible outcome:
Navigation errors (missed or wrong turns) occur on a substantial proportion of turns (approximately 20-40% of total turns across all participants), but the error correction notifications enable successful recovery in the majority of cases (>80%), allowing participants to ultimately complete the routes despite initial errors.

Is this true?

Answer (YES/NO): NO